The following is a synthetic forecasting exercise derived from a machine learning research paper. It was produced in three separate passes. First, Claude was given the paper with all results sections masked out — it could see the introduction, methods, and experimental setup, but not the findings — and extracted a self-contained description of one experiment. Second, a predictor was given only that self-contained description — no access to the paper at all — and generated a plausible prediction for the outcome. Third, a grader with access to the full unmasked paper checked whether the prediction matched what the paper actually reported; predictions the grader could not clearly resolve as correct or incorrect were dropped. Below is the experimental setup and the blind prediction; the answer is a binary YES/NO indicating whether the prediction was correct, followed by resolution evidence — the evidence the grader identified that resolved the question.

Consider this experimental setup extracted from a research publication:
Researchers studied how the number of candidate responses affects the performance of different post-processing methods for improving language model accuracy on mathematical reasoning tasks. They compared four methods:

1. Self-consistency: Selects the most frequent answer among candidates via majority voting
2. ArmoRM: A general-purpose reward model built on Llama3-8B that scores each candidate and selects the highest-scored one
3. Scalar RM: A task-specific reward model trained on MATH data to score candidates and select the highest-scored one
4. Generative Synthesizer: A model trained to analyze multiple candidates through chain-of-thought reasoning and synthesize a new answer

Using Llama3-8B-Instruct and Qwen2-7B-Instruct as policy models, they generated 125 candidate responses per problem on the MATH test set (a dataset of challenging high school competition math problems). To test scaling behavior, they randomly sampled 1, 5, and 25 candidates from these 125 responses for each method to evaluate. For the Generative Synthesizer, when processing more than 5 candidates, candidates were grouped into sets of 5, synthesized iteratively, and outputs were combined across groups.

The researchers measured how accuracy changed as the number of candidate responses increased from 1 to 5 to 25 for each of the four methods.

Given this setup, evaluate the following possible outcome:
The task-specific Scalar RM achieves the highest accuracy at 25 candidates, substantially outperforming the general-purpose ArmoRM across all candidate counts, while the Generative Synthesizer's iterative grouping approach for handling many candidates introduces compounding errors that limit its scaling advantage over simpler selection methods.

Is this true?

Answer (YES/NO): NO